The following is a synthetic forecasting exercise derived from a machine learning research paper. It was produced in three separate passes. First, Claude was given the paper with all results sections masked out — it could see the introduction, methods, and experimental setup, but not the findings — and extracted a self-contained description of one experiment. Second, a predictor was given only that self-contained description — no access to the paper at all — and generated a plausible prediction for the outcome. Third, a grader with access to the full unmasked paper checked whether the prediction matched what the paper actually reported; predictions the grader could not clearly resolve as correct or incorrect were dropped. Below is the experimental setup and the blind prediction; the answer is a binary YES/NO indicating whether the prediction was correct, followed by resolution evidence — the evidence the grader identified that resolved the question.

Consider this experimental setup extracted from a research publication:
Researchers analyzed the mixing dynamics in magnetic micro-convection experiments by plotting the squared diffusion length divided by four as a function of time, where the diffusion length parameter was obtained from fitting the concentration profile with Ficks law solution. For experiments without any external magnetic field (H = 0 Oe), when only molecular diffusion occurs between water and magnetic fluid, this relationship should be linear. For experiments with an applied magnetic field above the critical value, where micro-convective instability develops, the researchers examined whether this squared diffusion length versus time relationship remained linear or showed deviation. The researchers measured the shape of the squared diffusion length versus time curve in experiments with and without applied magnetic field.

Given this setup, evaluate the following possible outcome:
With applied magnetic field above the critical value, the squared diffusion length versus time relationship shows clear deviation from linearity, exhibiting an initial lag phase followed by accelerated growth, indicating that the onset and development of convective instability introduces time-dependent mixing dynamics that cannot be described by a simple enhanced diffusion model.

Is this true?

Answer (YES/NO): NO